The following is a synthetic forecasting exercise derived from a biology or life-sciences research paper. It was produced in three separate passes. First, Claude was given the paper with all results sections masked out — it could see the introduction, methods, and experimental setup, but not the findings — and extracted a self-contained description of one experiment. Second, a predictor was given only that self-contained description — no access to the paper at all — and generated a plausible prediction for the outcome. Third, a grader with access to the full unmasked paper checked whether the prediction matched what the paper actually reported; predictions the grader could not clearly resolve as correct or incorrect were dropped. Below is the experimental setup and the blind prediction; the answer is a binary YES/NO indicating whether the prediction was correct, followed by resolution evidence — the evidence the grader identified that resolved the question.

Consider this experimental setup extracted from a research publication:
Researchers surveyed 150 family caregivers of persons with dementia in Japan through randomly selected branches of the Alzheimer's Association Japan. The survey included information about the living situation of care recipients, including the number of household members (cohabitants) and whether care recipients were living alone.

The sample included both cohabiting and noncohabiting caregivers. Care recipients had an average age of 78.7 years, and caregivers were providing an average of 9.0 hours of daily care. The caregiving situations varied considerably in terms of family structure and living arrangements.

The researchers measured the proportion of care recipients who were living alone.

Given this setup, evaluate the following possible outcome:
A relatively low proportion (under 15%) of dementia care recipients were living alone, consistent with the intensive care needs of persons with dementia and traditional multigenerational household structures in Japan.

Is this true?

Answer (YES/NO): NO